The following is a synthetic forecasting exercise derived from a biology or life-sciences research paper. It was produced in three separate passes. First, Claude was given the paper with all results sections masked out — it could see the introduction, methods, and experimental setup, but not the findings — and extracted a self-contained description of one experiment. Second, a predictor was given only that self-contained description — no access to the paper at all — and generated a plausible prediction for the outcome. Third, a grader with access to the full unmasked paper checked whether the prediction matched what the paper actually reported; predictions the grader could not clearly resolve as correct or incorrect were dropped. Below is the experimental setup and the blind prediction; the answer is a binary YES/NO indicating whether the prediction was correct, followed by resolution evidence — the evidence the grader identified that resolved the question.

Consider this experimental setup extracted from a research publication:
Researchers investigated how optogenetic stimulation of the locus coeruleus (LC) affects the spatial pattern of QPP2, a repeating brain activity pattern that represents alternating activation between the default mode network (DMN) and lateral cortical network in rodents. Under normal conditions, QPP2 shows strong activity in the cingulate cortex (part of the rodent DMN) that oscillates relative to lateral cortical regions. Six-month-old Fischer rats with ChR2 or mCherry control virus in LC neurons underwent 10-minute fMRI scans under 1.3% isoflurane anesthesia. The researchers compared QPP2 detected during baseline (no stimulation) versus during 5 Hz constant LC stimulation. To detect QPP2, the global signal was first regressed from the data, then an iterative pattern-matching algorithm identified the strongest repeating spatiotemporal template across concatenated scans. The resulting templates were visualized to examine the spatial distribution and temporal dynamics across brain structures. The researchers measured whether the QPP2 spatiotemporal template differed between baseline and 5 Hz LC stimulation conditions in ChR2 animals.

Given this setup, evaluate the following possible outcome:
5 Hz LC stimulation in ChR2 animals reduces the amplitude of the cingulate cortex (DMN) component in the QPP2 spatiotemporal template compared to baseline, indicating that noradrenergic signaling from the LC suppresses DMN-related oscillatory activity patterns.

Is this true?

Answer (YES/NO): NO